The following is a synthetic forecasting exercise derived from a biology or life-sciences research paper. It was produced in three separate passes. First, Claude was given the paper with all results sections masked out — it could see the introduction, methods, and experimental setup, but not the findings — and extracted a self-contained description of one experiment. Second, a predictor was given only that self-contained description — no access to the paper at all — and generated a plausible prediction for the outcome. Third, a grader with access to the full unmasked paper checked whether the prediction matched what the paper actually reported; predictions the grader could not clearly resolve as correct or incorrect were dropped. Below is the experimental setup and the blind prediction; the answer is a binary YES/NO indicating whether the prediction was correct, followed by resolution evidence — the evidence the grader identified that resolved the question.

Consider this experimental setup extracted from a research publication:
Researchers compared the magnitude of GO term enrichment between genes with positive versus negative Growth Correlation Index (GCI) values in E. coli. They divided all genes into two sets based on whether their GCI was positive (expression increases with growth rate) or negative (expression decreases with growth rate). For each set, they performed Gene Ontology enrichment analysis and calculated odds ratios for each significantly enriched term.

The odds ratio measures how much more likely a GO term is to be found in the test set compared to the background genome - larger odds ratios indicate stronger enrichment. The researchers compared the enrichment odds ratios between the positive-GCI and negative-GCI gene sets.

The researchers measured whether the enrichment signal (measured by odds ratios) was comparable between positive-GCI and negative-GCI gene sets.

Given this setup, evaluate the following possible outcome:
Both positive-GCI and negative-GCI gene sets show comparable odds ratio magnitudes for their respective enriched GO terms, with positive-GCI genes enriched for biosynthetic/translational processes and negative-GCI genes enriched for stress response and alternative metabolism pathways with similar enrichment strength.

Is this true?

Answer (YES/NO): NO